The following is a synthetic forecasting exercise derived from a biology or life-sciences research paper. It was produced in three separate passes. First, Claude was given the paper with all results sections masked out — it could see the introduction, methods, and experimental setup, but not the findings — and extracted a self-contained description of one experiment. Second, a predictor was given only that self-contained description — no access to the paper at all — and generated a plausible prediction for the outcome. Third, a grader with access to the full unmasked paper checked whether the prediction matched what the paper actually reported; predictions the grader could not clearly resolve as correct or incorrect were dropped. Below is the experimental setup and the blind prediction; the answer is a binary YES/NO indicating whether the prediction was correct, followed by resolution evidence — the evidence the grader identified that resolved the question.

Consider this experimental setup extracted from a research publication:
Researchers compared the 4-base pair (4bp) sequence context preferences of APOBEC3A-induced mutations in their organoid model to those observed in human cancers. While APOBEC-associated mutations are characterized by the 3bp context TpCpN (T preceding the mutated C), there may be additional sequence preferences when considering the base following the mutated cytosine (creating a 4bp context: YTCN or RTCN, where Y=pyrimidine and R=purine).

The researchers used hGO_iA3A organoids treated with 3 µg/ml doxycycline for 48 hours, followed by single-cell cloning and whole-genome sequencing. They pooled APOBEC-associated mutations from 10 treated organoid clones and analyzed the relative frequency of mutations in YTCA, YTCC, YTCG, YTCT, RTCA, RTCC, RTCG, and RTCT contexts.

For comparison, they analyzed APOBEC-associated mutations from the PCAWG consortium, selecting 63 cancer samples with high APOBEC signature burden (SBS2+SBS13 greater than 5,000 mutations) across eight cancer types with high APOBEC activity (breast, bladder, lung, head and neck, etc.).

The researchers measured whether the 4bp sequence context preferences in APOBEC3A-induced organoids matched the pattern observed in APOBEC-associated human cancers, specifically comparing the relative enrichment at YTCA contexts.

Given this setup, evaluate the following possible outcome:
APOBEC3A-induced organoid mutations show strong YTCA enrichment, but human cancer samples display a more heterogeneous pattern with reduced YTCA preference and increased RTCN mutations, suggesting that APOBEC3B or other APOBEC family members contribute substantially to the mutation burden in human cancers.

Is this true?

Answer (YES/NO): NO